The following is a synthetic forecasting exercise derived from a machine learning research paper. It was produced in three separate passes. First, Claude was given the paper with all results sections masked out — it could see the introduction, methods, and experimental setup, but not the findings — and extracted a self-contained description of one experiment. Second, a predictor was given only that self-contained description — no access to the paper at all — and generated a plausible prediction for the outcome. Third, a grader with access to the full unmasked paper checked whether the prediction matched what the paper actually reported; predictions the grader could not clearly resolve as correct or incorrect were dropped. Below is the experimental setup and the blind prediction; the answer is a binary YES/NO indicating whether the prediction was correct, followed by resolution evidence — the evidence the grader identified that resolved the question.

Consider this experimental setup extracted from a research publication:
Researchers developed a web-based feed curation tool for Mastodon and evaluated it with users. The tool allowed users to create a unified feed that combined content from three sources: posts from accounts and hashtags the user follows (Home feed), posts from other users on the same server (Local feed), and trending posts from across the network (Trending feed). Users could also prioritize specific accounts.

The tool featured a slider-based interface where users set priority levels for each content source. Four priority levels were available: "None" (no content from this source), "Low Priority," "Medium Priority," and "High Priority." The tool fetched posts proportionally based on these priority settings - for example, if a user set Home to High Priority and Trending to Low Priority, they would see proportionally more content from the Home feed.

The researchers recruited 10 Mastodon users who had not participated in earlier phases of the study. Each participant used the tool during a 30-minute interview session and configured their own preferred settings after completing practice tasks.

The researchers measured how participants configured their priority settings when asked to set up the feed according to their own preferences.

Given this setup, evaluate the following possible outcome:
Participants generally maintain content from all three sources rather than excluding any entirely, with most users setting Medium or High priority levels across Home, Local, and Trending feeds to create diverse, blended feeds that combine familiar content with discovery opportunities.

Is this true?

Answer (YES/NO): NO